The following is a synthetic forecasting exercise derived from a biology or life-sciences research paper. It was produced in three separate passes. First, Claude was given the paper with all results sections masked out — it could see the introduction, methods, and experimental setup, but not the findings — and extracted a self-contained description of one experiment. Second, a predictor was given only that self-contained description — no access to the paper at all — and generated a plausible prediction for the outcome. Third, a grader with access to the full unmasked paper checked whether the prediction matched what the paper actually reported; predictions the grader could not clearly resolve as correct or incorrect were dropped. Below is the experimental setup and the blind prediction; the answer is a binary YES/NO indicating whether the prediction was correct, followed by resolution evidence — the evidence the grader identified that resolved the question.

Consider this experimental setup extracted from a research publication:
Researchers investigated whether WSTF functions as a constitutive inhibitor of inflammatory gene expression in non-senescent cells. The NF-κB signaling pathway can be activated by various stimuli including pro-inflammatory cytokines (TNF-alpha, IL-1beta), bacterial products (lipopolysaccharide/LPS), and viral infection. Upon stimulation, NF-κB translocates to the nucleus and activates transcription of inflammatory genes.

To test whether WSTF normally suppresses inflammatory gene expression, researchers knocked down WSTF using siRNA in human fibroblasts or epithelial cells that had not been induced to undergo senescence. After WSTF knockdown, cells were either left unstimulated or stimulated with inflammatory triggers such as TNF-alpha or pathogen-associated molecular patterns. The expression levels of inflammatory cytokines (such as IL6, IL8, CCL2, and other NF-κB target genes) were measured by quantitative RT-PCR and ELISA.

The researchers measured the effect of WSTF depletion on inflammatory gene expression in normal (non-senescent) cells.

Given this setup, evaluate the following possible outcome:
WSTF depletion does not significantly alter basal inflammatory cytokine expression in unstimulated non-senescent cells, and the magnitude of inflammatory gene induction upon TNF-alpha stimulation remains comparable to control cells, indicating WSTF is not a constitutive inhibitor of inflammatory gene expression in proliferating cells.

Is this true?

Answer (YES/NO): NO